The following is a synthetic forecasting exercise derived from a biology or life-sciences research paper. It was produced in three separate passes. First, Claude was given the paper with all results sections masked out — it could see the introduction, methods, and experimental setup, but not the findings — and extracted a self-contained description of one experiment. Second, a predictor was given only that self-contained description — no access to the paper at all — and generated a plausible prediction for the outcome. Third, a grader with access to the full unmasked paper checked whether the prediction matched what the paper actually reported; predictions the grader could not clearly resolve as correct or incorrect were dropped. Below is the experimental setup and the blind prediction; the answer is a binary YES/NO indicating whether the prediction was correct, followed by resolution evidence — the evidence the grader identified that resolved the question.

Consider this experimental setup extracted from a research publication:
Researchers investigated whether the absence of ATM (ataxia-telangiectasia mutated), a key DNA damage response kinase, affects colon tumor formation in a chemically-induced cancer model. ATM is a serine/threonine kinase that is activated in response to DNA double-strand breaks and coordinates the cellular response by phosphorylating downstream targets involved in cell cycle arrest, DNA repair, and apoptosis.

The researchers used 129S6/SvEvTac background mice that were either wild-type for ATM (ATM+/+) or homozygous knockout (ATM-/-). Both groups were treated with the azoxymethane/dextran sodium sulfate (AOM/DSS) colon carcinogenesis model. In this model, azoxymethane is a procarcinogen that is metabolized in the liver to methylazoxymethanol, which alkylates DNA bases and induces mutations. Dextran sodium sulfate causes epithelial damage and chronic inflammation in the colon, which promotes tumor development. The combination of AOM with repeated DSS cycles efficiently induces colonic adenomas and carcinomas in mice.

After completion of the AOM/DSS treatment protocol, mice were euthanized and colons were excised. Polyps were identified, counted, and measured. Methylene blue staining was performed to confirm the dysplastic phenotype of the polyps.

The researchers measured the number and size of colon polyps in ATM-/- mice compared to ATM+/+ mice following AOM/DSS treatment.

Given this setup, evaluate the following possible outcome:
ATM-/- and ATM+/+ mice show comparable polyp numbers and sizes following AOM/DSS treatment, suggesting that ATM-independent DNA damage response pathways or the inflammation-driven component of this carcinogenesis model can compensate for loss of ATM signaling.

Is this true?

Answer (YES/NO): NO